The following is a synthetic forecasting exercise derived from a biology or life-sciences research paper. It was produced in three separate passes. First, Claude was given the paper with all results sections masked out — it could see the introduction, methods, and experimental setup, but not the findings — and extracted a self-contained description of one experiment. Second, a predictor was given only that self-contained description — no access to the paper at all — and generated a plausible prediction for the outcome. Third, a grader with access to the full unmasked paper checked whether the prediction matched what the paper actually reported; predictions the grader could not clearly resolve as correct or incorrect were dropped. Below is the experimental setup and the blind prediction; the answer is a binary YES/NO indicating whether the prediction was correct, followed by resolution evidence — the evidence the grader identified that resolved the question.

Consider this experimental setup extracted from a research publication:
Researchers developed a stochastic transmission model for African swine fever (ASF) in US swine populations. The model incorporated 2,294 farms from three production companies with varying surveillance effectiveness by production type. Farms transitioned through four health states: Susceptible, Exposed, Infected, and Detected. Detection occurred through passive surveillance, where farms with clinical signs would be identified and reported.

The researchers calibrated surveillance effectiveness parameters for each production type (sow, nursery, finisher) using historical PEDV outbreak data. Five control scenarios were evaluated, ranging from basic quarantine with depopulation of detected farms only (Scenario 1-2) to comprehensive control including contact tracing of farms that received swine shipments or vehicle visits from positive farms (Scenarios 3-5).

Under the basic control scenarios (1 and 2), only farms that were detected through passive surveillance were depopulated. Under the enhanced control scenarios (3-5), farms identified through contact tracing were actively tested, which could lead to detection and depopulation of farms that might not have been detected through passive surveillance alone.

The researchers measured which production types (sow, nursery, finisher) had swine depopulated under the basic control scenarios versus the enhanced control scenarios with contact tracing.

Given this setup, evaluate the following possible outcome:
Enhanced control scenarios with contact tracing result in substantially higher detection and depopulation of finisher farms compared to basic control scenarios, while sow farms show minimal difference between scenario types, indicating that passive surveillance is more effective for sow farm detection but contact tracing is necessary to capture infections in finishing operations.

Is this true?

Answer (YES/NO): NO